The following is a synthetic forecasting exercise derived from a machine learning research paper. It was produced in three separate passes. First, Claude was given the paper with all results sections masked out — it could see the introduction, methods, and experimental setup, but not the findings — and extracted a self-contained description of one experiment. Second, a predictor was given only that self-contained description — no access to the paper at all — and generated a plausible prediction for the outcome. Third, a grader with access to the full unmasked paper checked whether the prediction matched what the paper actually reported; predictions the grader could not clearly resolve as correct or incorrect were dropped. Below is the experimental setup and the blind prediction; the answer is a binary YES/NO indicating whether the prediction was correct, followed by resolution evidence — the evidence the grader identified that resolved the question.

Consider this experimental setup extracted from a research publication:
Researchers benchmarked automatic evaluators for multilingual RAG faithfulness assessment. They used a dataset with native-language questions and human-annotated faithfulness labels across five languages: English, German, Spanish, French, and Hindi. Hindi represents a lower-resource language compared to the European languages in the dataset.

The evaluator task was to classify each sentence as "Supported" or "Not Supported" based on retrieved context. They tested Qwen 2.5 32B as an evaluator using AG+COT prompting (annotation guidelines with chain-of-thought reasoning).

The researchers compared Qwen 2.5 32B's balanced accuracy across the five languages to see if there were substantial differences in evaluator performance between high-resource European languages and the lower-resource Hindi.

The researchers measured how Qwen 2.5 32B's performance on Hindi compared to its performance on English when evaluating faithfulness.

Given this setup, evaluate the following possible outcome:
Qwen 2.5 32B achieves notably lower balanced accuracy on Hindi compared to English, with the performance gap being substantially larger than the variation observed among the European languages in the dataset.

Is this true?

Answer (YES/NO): NO